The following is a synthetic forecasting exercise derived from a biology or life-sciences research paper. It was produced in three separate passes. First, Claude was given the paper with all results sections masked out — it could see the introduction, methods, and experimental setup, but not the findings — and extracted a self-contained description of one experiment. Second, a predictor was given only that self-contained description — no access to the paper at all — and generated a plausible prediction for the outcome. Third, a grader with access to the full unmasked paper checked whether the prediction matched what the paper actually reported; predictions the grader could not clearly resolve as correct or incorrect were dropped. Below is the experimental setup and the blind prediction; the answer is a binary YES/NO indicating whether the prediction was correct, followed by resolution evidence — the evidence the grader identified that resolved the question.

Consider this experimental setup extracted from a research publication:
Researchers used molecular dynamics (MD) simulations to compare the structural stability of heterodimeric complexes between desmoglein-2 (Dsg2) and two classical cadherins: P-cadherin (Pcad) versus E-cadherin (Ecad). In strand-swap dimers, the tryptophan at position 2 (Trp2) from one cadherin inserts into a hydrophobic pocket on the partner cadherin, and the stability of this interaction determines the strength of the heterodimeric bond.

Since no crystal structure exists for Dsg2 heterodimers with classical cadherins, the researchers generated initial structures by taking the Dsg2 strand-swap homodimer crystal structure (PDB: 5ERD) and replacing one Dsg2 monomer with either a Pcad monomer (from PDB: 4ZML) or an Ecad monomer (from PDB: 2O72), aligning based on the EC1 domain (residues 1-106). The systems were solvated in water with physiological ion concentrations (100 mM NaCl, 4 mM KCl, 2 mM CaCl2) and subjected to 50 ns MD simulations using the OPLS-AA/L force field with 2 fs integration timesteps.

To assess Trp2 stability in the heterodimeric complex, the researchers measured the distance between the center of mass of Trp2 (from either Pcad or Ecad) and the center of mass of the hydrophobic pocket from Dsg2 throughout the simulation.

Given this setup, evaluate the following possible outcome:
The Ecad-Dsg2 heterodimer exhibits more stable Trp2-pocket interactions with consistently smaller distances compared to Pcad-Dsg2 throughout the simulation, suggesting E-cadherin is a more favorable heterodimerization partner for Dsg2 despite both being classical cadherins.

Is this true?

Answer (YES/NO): NO